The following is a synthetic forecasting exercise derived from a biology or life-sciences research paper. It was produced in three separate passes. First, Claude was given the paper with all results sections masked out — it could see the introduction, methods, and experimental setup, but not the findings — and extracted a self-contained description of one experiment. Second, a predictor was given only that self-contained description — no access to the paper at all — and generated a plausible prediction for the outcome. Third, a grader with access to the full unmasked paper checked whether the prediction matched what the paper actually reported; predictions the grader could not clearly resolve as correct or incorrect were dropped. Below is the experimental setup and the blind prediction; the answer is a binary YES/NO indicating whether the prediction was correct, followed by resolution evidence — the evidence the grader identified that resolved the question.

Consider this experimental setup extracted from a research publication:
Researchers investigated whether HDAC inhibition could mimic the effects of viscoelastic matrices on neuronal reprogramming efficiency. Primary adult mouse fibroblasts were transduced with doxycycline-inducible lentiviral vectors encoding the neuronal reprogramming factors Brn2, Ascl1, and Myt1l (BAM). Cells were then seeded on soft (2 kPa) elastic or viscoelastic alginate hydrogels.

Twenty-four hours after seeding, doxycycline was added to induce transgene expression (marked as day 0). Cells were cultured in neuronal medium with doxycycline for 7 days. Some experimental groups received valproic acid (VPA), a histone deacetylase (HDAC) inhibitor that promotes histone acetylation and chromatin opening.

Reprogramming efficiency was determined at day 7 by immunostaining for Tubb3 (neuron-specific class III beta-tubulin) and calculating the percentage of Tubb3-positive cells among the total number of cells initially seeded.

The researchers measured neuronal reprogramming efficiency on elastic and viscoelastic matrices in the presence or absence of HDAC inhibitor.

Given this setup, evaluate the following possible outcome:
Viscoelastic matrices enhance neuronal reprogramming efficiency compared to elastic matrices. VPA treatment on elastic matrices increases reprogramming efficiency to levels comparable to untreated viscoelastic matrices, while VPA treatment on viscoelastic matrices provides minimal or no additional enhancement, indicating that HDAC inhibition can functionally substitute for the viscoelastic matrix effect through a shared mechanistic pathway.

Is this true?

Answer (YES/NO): YES